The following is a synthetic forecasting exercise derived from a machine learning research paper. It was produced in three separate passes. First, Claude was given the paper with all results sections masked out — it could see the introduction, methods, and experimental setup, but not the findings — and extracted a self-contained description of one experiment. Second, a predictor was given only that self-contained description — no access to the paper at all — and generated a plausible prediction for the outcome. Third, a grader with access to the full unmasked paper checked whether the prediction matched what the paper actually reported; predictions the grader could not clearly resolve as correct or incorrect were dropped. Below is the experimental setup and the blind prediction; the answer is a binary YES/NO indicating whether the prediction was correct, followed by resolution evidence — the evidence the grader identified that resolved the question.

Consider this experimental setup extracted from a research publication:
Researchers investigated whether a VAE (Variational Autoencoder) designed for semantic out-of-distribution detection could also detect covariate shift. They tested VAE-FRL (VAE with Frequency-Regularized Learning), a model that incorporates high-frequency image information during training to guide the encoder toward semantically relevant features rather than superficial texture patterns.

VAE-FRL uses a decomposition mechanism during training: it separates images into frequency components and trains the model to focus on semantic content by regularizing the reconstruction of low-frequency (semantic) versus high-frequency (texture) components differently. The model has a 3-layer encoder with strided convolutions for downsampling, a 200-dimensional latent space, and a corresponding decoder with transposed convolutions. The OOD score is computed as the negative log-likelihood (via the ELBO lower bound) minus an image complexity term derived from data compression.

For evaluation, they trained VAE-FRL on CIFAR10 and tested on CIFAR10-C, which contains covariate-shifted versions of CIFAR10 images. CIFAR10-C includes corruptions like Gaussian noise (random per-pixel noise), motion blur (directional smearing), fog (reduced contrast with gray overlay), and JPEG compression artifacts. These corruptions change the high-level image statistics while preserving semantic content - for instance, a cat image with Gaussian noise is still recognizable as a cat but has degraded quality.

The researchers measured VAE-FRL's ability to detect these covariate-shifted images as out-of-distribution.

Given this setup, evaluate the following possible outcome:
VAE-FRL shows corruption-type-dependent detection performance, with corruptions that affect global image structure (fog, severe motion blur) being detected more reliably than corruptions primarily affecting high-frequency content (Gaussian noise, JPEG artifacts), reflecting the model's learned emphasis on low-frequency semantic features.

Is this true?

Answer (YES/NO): NO